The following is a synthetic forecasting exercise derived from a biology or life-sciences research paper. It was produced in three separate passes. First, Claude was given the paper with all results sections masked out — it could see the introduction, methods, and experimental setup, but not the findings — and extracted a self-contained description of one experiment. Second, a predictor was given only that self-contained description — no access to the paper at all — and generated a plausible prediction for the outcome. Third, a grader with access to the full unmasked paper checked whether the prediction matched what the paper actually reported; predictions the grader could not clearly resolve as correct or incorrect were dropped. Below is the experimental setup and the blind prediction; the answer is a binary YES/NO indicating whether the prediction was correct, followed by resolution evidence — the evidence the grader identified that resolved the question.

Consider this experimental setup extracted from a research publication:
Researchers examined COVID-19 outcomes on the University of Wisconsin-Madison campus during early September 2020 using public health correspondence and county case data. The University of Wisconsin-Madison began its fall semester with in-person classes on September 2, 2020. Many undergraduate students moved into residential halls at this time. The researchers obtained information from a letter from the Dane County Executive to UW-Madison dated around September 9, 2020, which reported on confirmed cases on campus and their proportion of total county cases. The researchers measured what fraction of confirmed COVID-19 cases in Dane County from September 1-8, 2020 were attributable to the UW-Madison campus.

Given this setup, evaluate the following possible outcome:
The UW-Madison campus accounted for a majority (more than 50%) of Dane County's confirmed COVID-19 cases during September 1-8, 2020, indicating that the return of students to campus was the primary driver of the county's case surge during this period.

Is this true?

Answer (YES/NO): YES